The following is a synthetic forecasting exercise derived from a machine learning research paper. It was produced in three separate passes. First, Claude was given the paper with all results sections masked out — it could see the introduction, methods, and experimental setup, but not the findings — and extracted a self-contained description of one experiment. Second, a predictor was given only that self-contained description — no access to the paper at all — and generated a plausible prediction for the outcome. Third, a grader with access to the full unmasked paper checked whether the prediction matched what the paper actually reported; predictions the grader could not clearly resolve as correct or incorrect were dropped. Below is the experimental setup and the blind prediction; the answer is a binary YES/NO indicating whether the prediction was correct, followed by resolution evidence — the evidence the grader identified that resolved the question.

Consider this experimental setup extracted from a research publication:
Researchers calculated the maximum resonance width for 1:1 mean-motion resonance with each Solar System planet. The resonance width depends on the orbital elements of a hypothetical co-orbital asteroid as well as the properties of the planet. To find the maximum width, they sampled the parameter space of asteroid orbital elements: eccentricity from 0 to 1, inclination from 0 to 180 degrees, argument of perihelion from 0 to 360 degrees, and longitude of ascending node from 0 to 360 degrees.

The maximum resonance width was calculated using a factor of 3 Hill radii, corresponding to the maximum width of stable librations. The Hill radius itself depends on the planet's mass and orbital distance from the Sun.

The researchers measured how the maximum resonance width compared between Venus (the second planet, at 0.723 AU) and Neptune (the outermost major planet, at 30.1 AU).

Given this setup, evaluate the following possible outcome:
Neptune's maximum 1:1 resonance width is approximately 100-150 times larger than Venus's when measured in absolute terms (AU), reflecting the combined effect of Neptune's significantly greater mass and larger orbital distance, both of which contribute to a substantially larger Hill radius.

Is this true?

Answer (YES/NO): YES